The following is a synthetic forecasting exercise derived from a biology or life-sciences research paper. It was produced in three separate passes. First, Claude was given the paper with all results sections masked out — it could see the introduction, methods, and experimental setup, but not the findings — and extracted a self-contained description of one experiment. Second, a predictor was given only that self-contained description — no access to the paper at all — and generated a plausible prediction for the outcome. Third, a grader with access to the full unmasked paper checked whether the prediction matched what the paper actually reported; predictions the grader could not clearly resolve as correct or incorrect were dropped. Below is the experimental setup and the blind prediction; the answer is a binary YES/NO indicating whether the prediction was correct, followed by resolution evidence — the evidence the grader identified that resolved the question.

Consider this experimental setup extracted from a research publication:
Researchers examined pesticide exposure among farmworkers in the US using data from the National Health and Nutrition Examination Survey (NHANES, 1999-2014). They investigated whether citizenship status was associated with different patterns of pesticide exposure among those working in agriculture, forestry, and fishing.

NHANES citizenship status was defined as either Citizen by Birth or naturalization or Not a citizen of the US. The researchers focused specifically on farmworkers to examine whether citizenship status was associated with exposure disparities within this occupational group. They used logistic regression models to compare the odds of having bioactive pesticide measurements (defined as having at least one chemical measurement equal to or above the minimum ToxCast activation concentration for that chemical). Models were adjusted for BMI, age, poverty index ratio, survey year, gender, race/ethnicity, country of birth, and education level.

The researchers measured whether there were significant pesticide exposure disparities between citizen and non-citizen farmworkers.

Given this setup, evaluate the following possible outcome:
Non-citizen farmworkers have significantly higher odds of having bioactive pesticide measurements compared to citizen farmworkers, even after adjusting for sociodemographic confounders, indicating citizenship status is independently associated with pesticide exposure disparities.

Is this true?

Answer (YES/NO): NO